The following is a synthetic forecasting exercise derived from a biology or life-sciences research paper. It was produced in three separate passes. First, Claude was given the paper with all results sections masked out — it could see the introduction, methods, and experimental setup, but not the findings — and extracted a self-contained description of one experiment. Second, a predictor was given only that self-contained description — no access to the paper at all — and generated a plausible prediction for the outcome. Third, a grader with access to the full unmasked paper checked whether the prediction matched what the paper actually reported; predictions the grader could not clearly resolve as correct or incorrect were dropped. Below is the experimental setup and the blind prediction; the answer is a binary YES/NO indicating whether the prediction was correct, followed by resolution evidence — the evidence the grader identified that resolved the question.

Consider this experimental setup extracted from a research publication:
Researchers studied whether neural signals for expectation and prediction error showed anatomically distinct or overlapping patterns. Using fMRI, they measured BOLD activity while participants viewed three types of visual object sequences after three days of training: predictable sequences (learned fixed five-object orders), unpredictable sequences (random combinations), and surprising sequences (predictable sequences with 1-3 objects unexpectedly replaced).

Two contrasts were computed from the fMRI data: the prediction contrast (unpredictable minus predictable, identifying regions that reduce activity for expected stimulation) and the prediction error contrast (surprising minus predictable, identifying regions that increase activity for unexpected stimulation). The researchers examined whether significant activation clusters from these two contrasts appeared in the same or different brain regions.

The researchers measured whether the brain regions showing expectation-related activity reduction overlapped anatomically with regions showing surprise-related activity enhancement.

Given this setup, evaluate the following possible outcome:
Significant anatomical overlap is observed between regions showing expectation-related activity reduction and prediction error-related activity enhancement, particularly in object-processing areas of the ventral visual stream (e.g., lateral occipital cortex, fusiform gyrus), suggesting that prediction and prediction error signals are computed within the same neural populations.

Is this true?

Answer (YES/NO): NO